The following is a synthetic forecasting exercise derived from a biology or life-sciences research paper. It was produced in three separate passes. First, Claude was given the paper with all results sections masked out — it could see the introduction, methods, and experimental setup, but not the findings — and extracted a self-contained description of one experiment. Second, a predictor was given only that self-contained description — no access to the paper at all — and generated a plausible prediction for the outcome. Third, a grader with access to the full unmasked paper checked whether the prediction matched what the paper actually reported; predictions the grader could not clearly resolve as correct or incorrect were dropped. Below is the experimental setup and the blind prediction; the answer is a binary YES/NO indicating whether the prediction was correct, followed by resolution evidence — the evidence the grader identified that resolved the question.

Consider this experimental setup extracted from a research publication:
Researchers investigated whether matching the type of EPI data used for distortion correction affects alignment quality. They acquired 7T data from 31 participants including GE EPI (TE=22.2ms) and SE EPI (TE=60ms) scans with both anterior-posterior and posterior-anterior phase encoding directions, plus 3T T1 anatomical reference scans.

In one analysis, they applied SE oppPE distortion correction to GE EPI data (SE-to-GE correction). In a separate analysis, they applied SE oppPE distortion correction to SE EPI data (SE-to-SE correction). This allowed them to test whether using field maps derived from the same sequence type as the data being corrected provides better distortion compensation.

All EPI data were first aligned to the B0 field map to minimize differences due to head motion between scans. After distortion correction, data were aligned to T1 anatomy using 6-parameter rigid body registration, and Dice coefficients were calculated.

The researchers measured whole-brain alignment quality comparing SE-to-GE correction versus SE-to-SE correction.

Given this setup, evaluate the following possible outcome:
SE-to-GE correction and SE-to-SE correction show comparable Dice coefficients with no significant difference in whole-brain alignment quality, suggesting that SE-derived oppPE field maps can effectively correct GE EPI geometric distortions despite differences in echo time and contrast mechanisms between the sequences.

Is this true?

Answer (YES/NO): NO